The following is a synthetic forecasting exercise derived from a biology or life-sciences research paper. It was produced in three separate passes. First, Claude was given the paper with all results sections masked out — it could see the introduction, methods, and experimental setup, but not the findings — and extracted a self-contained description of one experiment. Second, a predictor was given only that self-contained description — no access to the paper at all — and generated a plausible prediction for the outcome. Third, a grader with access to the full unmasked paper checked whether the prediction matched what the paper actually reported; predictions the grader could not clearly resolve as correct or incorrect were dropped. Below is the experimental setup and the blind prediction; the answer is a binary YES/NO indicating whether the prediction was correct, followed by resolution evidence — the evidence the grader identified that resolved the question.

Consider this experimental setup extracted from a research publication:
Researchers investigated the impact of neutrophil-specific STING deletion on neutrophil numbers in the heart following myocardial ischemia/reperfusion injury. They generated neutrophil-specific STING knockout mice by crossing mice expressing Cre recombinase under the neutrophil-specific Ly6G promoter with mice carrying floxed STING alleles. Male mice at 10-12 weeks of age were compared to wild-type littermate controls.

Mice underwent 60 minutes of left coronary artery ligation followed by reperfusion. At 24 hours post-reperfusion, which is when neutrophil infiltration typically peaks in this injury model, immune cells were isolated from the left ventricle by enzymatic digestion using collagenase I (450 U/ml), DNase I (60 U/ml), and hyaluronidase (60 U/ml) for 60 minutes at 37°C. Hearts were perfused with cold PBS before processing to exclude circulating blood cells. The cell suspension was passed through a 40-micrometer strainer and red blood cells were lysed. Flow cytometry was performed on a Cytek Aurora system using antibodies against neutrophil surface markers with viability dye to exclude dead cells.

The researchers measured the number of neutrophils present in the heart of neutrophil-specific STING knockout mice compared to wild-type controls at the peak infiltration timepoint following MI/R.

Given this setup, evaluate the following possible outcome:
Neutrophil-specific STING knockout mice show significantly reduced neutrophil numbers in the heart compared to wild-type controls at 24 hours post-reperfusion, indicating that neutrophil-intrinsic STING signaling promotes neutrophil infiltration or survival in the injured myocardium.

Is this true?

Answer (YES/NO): YES